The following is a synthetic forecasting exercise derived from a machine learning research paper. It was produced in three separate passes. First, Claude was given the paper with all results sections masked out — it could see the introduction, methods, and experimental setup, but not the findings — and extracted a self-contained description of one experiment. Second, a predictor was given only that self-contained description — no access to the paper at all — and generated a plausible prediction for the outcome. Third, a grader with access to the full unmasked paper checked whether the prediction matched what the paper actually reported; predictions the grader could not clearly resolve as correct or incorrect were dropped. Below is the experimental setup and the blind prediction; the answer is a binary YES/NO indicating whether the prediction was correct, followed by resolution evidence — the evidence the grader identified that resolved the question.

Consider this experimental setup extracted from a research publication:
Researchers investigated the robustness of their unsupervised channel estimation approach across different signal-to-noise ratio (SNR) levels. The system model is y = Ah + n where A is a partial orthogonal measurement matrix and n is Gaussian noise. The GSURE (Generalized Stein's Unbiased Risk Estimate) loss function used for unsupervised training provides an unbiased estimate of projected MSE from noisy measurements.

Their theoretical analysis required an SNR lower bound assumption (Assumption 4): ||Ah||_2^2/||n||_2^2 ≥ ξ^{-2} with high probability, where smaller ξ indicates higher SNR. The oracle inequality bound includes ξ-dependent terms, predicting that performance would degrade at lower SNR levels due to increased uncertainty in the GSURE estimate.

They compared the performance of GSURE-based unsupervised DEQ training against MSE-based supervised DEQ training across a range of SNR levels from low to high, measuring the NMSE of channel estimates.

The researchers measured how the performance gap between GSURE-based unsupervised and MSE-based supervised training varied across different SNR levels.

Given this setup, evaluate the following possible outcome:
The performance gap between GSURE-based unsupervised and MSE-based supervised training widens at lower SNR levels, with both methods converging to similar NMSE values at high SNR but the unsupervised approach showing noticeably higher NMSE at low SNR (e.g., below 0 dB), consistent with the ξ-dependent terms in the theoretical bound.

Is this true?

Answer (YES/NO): YES